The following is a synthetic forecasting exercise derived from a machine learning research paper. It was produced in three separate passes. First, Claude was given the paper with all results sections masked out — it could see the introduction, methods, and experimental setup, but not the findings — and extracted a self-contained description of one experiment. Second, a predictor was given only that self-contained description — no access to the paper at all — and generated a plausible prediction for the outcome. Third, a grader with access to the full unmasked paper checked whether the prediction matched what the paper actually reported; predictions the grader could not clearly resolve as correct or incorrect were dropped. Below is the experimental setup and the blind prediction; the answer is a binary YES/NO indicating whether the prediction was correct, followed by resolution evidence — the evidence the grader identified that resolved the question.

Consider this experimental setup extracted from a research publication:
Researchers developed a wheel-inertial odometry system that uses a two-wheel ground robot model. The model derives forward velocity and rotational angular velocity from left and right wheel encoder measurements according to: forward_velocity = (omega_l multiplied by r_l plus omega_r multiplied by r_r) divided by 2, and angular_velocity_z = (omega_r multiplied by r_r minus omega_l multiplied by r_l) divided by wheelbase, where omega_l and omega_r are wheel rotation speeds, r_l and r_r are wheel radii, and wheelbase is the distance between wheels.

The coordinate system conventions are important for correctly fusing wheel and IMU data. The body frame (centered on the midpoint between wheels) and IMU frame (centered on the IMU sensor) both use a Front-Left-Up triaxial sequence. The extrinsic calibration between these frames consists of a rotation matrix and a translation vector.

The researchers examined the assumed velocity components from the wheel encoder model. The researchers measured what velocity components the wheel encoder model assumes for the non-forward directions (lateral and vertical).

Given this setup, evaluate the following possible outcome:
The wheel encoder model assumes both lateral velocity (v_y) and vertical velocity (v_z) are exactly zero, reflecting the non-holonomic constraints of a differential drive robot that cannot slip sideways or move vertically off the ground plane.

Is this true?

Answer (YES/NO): YES